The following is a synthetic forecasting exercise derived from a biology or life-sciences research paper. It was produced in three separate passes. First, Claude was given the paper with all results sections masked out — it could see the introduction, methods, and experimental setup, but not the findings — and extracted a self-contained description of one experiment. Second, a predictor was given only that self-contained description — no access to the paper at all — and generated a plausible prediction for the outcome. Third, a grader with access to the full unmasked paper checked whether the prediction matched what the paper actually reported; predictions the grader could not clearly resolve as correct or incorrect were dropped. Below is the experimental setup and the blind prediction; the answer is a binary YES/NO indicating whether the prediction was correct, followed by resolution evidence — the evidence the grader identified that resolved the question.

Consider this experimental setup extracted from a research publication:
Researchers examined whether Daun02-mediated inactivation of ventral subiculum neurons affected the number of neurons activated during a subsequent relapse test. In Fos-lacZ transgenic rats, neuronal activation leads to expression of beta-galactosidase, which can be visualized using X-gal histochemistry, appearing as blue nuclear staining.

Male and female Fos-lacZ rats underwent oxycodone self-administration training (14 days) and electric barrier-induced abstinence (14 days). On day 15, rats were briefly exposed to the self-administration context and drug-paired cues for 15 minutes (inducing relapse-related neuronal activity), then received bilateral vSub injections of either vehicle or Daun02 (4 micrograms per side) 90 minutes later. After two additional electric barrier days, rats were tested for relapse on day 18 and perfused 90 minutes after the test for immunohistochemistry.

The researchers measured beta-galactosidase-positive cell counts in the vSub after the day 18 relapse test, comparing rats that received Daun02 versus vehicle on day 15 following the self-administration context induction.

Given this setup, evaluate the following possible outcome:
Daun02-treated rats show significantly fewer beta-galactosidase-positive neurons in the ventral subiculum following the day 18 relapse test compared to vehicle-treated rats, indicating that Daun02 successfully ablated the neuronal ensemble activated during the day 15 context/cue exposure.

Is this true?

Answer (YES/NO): YES